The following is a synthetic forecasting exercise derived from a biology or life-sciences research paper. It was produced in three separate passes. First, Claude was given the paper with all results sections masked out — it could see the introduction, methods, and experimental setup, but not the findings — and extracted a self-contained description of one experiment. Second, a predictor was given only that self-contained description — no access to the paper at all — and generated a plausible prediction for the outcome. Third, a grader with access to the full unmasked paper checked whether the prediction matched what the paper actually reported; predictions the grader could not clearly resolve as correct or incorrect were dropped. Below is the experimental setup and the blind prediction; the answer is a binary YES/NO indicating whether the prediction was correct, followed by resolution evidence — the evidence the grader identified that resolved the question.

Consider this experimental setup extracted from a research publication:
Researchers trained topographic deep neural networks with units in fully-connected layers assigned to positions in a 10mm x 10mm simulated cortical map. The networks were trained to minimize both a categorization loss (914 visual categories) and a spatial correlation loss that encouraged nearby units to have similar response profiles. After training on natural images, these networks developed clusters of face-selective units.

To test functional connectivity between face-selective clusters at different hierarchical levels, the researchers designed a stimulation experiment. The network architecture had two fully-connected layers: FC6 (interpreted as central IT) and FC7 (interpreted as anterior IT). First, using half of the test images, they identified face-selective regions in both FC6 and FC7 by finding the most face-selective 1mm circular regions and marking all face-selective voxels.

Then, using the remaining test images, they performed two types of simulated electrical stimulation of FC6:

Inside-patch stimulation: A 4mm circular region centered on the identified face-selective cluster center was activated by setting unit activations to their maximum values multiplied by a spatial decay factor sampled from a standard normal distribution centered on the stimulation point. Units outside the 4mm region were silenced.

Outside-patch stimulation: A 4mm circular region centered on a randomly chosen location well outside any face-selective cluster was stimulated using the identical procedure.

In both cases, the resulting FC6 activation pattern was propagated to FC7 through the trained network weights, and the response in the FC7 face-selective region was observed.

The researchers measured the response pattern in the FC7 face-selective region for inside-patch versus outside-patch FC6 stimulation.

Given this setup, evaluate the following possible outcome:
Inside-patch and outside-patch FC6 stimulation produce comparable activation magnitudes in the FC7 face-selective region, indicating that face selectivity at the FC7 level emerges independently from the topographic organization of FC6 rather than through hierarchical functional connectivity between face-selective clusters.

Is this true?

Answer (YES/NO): NO